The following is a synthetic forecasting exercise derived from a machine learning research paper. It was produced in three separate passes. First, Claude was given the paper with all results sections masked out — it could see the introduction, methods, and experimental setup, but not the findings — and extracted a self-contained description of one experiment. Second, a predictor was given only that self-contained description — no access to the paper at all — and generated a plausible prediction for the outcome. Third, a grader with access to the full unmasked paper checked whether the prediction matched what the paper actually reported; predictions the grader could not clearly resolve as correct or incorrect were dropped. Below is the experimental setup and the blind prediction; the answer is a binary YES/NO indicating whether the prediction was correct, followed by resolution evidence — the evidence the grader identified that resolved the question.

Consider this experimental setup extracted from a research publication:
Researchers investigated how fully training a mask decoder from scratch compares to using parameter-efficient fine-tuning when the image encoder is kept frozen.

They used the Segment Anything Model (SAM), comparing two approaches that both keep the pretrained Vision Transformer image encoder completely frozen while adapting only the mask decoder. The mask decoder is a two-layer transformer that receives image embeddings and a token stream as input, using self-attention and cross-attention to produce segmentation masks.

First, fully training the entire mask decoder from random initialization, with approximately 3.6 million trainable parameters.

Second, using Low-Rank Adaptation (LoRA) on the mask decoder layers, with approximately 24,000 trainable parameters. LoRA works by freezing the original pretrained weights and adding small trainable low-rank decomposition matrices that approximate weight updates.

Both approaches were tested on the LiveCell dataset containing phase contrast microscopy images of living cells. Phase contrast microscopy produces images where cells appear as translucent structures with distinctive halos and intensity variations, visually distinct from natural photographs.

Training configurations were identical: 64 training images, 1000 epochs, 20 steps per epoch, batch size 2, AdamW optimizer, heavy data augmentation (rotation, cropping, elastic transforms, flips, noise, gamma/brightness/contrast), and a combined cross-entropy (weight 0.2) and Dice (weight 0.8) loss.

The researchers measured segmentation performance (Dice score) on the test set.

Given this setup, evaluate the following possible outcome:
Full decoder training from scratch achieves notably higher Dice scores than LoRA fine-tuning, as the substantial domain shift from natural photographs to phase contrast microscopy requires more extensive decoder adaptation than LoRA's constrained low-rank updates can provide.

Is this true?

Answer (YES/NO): YES